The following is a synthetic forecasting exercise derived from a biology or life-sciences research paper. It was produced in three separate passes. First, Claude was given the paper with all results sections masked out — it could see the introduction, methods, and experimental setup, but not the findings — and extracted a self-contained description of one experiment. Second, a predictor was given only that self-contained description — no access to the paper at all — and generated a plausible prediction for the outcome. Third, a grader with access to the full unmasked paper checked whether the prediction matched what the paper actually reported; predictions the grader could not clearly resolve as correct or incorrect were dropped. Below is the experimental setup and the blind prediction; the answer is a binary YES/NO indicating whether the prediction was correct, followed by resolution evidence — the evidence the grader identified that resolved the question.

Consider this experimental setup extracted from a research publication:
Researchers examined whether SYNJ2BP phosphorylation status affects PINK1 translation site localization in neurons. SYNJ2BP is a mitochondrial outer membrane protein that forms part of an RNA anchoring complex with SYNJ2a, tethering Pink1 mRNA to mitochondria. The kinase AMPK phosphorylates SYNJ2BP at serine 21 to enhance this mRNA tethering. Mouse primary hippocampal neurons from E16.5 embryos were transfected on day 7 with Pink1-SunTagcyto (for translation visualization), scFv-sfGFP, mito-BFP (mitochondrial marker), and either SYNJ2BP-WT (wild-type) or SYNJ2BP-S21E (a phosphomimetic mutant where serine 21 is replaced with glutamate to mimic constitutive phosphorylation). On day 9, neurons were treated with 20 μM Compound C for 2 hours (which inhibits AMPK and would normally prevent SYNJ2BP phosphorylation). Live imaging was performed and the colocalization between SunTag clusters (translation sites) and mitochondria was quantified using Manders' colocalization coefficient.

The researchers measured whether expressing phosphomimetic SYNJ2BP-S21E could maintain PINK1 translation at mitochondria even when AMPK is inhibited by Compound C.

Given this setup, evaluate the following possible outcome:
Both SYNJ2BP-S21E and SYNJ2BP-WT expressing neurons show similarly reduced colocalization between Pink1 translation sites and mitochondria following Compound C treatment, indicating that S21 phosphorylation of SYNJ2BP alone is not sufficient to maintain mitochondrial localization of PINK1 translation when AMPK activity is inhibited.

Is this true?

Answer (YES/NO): NO